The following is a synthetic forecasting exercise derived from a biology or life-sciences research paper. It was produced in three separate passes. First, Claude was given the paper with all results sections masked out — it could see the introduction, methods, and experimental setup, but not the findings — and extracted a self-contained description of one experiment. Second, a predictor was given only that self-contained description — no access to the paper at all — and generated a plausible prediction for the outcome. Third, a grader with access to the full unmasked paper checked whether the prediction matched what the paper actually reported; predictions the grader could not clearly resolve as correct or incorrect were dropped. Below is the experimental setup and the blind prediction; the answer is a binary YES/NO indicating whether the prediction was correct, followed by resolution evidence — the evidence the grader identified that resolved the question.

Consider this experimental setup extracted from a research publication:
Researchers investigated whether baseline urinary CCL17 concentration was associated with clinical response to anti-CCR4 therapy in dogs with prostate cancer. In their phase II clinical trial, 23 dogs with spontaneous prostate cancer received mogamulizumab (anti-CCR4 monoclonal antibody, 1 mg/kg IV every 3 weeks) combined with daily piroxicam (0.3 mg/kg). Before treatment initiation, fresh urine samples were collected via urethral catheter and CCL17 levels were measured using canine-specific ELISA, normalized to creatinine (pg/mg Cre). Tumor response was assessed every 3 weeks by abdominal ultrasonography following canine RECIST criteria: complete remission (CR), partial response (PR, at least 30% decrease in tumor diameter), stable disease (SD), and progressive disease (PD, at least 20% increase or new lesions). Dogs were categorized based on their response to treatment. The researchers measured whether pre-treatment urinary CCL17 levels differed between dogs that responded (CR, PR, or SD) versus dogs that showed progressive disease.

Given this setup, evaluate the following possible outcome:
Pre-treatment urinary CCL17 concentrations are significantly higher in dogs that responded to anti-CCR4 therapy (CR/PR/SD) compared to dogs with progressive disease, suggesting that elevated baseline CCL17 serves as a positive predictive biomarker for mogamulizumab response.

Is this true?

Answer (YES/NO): NO